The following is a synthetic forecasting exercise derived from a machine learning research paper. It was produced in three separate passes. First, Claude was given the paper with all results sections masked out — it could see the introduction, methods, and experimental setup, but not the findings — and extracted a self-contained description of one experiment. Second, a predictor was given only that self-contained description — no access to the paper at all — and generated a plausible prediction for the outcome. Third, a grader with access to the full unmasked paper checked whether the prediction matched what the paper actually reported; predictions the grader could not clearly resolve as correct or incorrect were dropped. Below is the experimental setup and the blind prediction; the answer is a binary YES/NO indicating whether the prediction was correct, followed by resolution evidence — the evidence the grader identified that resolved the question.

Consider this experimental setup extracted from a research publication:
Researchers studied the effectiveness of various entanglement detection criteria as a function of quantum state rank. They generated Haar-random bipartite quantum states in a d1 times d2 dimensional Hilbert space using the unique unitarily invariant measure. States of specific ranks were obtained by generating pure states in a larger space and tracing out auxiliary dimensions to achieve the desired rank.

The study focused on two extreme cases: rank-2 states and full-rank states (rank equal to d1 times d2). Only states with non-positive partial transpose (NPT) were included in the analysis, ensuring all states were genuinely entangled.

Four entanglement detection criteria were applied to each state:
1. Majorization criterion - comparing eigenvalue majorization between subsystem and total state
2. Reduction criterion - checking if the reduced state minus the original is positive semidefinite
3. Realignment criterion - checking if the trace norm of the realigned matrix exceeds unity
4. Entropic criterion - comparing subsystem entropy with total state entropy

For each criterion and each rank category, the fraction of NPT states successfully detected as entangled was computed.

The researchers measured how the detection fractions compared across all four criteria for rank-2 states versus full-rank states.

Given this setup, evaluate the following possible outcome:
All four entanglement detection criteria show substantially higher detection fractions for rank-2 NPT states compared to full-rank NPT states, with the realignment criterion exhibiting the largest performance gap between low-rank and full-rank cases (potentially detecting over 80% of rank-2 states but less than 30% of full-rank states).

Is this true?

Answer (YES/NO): YES